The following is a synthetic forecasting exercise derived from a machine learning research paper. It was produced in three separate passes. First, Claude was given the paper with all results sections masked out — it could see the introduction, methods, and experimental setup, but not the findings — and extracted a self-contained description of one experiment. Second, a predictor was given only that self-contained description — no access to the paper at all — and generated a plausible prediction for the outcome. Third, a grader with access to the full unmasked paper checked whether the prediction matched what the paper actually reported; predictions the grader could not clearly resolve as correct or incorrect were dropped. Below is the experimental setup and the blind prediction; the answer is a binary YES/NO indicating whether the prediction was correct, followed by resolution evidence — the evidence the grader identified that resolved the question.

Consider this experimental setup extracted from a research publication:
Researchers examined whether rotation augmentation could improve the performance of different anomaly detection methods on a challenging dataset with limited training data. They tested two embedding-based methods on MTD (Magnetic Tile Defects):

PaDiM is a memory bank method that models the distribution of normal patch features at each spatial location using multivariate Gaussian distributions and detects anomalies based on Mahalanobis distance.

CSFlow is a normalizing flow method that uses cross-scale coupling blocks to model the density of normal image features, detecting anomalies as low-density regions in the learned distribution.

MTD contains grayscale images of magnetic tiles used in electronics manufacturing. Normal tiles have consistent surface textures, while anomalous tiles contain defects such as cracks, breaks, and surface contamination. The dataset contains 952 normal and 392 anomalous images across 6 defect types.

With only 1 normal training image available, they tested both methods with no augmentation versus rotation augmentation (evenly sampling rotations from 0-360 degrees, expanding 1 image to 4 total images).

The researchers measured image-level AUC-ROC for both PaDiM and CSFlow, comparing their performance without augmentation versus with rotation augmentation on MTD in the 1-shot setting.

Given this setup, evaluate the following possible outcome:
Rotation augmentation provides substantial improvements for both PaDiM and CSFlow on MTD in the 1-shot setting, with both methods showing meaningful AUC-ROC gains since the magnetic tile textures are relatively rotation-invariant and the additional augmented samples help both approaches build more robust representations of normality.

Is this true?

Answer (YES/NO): NO